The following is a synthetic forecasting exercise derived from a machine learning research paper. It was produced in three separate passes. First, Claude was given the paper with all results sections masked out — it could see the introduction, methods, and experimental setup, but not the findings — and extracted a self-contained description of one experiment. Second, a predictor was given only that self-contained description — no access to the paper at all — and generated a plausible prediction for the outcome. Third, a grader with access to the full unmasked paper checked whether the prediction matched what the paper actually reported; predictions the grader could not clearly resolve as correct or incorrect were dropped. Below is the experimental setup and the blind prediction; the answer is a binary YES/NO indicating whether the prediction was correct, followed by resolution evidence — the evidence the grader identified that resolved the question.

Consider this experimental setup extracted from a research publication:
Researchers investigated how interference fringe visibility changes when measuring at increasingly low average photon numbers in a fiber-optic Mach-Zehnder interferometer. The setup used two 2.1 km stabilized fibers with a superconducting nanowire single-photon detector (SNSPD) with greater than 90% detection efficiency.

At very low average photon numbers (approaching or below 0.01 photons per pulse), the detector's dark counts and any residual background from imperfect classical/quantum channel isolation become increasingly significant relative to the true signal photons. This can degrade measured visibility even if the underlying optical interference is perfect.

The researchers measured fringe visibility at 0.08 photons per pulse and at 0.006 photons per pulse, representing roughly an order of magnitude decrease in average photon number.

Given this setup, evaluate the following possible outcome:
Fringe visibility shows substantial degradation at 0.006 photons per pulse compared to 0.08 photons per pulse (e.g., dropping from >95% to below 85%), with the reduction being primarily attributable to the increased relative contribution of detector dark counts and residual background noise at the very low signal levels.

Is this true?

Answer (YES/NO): NO